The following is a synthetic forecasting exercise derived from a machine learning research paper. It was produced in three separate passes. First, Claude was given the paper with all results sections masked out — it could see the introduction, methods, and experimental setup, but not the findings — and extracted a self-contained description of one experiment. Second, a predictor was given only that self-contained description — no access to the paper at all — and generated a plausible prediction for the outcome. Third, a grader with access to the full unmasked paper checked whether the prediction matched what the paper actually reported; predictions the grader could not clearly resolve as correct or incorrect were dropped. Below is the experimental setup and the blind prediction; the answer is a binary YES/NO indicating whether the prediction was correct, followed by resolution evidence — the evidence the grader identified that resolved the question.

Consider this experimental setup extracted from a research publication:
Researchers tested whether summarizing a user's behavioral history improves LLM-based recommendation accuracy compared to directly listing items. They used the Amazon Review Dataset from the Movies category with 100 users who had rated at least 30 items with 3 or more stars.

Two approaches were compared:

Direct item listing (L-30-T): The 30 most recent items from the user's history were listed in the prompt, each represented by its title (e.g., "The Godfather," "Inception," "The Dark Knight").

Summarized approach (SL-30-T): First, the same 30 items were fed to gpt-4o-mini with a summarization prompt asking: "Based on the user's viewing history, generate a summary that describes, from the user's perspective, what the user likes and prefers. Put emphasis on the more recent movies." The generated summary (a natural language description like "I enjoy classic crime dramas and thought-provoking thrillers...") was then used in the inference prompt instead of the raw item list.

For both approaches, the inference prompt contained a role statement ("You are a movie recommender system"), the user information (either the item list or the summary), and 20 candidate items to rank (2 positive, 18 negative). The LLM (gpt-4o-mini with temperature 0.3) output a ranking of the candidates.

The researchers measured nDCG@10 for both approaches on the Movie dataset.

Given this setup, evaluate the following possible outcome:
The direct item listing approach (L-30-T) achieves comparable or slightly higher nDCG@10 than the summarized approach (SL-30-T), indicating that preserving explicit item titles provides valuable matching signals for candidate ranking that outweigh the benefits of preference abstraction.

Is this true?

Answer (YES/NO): YES